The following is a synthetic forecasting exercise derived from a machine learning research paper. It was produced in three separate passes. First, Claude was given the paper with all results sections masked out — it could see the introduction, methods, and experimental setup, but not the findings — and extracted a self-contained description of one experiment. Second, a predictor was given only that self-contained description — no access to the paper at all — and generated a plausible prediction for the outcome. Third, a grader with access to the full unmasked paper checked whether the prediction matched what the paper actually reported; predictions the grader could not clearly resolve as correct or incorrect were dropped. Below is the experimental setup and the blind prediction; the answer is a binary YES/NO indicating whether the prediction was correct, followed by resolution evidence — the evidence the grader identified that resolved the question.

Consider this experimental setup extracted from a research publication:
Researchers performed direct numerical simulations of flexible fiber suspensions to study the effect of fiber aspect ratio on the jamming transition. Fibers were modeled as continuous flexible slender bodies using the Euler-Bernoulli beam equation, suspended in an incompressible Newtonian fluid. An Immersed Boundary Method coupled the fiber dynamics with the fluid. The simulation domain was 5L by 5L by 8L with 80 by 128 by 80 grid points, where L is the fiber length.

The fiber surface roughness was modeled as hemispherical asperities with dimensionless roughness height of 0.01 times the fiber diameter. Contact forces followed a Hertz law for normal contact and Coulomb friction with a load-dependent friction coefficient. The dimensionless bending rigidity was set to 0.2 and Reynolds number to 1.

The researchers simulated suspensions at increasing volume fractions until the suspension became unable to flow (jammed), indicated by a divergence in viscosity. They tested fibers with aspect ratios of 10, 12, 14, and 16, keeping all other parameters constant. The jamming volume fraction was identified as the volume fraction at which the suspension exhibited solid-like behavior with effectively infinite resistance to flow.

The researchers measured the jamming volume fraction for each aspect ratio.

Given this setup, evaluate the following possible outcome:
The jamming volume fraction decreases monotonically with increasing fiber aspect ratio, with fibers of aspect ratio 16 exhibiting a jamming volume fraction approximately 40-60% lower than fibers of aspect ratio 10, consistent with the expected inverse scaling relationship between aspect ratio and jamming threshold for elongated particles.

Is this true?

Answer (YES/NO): YES